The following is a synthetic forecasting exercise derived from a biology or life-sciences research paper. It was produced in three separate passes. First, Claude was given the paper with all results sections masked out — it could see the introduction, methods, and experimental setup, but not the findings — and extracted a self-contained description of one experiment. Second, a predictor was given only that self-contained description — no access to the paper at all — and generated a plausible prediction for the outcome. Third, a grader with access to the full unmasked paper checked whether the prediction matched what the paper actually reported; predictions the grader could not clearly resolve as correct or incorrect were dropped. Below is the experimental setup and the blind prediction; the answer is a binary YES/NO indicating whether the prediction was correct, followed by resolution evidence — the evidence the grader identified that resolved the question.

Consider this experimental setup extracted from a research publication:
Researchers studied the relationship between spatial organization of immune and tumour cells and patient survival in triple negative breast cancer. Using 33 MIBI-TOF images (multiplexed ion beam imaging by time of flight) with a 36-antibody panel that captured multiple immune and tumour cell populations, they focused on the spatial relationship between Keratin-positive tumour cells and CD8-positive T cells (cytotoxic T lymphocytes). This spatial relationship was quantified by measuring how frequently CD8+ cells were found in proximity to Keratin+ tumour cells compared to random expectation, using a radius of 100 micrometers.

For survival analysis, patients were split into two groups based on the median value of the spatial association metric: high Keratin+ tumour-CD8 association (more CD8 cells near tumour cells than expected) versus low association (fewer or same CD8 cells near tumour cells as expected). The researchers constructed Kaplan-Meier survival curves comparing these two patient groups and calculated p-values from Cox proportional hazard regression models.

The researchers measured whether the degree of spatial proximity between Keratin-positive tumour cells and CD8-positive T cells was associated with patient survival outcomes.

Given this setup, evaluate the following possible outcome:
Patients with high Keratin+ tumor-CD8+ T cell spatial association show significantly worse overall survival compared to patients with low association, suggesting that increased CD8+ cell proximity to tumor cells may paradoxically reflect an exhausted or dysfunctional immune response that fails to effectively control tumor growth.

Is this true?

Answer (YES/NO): NO